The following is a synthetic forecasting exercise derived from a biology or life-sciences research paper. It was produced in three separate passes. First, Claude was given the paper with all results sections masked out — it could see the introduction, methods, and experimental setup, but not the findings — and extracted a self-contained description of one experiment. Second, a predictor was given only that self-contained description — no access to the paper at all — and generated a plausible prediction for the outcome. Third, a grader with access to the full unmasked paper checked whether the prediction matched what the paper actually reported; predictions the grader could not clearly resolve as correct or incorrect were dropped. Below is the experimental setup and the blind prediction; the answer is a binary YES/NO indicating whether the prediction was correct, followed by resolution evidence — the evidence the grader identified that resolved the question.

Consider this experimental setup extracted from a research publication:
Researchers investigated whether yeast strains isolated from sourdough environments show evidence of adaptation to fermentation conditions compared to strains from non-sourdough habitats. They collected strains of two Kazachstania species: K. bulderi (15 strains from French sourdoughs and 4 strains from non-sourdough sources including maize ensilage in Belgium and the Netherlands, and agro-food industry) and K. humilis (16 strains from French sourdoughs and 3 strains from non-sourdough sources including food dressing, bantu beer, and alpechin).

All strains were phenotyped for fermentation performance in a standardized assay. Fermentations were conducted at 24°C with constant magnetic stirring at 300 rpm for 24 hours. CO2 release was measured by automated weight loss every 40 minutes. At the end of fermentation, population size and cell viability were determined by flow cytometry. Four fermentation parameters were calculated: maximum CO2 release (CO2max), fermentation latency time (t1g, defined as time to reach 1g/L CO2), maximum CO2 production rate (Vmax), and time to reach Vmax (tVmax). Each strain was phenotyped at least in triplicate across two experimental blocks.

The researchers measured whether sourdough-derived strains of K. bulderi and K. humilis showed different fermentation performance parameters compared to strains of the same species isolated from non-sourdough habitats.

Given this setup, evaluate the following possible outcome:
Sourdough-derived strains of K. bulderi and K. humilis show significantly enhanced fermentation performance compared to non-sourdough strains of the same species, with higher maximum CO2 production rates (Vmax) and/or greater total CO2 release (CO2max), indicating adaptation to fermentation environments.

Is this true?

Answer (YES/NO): NO